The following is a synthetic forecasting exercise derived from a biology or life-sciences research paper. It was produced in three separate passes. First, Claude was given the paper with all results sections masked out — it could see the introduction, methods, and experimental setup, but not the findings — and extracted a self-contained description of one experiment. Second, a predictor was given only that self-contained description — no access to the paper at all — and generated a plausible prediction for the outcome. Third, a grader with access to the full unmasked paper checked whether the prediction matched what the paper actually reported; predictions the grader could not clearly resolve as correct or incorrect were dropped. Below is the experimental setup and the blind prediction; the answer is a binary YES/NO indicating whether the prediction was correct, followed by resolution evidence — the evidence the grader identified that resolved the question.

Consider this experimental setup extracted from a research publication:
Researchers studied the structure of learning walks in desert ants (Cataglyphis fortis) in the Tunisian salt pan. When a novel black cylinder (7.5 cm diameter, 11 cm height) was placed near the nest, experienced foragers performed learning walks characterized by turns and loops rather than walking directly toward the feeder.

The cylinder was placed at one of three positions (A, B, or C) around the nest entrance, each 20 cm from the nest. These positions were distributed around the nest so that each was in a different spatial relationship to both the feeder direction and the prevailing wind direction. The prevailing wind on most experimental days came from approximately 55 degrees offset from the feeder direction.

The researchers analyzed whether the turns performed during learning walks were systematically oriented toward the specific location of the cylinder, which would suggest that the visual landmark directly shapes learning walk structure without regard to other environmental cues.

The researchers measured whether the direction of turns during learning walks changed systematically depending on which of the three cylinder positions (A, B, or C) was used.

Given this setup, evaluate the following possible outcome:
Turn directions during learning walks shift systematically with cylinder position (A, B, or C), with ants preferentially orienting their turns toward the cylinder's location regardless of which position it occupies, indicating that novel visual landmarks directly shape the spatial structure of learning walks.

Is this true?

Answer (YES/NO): NO